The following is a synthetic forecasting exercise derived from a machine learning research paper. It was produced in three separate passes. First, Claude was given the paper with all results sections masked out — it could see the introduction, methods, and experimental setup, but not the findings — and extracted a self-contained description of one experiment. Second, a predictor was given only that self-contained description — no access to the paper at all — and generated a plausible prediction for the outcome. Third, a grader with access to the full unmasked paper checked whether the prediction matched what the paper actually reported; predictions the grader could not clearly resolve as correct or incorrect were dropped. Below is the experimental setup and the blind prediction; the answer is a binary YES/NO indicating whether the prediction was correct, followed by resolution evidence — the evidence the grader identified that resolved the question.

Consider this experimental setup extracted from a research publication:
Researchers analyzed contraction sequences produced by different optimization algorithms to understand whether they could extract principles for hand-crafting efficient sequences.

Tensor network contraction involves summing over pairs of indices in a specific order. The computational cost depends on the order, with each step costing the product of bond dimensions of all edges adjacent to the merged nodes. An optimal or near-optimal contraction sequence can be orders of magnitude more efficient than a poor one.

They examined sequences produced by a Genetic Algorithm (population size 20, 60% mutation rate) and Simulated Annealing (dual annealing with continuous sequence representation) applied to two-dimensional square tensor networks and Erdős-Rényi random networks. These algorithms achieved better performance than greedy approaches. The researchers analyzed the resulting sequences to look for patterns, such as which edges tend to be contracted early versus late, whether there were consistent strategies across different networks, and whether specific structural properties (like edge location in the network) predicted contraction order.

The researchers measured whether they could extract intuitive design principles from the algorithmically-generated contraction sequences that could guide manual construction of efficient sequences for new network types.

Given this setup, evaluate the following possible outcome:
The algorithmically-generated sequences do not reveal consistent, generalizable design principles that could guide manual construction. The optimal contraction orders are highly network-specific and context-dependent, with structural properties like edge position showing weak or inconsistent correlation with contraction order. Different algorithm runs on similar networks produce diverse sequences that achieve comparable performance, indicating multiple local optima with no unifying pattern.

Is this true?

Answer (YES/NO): YES